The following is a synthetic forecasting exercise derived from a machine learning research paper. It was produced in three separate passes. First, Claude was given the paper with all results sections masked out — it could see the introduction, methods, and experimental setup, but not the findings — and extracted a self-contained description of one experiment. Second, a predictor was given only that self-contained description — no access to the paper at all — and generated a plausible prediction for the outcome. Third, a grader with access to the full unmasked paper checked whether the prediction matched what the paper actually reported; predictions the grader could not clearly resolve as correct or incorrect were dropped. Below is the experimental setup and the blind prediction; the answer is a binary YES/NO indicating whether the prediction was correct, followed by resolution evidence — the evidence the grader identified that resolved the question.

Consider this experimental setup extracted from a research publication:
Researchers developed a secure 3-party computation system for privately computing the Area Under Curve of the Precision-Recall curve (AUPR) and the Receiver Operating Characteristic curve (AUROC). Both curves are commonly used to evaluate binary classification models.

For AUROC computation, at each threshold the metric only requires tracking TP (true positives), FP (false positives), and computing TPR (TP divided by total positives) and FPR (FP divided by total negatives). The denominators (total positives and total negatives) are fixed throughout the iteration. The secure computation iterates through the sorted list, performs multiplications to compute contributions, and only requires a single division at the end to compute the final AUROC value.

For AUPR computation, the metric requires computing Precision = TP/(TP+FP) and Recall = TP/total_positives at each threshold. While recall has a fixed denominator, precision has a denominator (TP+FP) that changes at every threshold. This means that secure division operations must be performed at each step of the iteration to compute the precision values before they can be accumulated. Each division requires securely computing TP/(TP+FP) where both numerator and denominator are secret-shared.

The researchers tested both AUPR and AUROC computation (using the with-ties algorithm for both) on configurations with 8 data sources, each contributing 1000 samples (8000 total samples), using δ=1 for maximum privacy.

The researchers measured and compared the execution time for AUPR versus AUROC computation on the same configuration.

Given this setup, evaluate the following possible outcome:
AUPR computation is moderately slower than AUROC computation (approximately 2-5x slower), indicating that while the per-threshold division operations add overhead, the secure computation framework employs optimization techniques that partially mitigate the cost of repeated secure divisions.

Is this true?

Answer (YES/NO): NO